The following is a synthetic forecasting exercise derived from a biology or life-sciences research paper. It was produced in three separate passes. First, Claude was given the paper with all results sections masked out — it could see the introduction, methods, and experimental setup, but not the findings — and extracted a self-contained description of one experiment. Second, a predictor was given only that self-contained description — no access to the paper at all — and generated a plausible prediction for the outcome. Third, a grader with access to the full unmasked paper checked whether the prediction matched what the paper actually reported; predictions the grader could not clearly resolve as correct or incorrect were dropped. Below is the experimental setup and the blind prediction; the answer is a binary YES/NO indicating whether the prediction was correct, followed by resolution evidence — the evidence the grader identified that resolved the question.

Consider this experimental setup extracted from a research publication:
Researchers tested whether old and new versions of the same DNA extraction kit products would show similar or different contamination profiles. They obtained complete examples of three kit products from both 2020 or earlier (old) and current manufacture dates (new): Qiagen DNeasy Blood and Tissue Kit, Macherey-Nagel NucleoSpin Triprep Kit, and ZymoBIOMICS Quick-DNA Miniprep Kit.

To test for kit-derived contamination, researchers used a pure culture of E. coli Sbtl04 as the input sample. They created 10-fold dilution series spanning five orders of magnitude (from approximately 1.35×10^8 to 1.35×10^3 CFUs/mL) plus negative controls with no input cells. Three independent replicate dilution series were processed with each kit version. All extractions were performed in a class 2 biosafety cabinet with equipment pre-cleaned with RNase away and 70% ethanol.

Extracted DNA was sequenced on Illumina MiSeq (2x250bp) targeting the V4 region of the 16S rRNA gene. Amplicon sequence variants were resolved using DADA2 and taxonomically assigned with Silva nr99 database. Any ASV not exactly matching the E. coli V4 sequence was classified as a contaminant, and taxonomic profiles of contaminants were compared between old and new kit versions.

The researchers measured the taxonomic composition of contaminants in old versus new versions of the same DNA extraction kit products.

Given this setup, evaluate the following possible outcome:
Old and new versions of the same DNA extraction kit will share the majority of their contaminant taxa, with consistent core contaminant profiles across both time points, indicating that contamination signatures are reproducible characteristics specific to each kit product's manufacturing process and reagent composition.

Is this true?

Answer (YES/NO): YES